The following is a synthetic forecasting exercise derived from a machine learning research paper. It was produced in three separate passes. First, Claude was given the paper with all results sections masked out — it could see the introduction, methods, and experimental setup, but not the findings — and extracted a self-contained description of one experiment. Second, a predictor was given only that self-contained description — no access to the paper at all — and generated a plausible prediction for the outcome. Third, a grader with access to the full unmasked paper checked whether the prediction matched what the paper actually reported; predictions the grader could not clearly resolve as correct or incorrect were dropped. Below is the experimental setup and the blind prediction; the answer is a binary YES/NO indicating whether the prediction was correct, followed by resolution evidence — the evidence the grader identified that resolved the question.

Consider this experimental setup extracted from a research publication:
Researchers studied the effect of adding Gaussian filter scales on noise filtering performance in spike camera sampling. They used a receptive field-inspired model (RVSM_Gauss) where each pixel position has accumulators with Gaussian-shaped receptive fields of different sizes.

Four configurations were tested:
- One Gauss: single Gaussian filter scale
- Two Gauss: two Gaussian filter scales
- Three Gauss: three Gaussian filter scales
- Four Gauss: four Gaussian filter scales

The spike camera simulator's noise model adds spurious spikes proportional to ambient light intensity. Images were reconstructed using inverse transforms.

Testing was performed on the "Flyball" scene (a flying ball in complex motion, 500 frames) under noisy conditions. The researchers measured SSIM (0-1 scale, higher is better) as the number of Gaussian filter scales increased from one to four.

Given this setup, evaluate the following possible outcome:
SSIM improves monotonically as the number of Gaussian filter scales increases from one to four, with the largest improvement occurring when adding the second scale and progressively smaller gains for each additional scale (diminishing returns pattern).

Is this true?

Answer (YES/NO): YES